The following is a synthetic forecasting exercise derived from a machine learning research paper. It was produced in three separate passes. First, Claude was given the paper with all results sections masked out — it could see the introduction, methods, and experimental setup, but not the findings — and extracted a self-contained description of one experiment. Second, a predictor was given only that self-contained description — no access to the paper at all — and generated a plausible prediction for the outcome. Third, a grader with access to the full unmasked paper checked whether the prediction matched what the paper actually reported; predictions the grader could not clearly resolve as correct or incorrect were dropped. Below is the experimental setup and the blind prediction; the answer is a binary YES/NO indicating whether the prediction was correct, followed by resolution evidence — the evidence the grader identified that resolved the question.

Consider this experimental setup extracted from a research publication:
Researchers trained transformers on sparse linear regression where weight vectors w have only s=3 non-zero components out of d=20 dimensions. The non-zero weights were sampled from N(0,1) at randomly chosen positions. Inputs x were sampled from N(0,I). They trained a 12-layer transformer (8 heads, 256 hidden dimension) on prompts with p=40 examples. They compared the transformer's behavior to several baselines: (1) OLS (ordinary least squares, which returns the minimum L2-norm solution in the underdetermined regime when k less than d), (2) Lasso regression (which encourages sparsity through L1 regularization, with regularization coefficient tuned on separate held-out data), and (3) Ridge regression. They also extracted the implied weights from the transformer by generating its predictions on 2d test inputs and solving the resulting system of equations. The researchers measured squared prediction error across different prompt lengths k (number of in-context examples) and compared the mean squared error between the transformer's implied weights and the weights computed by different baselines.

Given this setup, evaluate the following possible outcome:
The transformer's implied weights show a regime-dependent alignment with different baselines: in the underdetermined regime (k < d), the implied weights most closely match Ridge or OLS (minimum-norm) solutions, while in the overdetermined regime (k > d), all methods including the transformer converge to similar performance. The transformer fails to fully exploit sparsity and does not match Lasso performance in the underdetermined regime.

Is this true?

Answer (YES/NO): NO